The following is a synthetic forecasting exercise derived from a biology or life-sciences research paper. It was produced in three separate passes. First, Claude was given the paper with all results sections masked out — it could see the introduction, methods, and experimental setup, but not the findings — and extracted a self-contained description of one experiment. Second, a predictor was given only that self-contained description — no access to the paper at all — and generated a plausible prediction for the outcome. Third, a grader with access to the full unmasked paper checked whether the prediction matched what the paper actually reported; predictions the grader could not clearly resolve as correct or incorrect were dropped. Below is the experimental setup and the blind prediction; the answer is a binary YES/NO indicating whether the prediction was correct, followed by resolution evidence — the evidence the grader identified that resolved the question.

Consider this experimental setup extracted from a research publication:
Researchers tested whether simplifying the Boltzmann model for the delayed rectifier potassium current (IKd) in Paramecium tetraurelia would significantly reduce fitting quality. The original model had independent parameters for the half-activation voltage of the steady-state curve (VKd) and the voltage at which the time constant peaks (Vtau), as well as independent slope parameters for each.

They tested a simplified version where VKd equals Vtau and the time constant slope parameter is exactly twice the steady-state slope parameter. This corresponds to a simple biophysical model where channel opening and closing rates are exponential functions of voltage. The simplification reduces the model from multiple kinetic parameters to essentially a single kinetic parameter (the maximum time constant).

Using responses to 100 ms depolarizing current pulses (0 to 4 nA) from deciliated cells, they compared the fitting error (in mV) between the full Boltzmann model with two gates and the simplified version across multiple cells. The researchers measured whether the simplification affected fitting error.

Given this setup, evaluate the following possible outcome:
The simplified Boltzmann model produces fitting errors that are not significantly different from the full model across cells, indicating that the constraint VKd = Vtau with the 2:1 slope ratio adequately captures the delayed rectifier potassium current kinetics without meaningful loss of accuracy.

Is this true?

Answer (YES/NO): NO